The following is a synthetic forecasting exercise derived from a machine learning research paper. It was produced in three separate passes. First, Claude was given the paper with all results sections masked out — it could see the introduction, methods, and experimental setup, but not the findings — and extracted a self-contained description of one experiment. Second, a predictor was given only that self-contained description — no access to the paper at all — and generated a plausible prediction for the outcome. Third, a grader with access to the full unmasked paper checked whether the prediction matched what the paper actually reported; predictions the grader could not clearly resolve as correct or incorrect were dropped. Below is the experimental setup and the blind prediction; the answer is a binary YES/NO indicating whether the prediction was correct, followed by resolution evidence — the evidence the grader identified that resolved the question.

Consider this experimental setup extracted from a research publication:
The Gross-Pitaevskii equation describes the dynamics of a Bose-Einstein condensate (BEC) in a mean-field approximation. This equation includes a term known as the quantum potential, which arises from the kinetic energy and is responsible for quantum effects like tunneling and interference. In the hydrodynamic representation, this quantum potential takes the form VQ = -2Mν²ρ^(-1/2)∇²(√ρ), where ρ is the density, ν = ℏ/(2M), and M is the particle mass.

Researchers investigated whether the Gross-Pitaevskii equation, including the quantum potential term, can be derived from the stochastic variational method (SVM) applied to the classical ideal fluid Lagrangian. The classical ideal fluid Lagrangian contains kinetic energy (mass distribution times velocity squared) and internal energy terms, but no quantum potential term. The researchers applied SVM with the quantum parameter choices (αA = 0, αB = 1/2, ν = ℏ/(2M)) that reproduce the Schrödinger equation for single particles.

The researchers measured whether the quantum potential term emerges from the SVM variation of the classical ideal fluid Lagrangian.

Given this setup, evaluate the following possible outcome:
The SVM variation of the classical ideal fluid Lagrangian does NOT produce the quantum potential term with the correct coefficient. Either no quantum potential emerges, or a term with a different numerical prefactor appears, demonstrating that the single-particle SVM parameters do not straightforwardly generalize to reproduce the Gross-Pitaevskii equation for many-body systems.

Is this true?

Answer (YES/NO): NO